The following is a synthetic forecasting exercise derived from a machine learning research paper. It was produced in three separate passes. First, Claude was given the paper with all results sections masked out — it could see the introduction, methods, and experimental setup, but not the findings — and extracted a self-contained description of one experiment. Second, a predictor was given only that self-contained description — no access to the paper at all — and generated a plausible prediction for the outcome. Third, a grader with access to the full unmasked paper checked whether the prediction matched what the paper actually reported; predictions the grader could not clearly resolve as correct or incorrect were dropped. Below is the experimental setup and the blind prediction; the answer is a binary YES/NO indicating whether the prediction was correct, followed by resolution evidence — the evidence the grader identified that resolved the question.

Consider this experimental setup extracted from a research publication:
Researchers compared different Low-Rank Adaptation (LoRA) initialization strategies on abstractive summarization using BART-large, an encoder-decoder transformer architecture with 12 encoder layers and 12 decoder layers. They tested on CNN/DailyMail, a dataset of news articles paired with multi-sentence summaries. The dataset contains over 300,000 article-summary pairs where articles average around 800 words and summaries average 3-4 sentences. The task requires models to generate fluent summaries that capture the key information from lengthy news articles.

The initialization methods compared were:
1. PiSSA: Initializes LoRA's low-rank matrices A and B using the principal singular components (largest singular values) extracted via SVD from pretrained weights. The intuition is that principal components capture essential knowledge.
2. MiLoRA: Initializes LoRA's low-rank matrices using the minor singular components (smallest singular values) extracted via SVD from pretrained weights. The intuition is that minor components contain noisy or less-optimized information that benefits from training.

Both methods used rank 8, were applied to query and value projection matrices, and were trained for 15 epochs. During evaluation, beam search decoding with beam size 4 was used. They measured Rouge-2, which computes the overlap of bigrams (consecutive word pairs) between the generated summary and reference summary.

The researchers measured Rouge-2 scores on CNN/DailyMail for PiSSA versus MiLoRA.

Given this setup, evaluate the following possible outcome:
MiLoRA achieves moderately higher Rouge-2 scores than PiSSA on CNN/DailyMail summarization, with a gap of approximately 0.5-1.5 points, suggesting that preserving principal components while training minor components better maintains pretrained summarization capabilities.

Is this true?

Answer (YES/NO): NO